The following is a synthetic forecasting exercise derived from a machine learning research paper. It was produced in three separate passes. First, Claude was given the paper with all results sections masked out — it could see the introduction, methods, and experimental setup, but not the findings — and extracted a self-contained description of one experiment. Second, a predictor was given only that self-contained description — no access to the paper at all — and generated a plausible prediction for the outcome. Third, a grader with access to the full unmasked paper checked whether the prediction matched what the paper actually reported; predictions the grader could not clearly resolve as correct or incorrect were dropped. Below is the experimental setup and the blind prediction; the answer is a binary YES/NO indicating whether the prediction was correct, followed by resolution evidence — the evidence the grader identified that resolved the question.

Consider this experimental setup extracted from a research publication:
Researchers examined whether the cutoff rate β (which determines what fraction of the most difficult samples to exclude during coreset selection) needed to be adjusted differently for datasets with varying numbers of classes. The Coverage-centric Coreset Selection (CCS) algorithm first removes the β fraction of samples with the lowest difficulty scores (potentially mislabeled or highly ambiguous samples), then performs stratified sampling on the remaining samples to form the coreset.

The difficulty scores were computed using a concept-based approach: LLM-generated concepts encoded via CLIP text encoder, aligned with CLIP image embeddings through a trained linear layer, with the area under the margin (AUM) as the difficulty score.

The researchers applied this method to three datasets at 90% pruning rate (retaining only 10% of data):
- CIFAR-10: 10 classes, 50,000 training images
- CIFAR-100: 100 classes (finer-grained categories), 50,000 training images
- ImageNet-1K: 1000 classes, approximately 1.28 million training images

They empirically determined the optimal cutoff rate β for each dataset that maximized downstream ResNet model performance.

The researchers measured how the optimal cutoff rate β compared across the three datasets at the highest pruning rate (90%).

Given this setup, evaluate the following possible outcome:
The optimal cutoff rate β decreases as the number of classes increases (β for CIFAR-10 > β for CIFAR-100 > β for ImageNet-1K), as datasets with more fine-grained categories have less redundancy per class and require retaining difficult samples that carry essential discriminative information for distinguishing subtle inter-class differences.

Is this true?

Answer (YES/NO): NO